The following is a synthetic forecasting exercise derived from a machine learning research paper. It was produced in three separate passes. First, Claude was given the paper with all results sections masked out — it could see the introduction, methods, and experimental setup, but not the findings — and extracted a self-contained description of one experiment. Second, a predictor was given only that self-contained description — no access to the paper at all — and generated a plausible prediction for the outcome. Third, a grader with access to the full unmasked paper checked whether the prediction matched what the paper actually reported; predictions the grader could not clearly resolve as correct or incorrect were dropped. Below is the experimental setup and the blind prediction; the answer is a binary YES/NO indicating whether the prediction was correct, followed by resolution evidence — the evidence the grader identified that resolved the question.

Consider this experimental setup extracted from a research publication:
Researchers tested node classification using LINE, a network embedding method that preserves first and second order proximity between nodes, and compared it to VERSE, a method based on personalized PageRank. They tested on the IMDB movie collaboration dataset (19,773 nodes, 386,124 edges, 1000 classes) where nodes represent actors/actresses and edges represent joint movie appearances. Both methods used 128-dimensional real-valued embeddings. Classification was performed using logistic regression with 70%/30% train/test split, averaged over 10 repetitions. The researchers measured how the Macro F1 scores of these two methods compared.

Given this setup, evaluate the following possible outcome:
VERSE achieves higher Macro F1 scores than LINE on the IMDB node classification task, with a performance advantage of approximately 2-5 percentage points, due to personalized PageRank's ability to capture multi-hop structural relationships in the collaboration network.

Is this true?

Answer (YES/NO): NO